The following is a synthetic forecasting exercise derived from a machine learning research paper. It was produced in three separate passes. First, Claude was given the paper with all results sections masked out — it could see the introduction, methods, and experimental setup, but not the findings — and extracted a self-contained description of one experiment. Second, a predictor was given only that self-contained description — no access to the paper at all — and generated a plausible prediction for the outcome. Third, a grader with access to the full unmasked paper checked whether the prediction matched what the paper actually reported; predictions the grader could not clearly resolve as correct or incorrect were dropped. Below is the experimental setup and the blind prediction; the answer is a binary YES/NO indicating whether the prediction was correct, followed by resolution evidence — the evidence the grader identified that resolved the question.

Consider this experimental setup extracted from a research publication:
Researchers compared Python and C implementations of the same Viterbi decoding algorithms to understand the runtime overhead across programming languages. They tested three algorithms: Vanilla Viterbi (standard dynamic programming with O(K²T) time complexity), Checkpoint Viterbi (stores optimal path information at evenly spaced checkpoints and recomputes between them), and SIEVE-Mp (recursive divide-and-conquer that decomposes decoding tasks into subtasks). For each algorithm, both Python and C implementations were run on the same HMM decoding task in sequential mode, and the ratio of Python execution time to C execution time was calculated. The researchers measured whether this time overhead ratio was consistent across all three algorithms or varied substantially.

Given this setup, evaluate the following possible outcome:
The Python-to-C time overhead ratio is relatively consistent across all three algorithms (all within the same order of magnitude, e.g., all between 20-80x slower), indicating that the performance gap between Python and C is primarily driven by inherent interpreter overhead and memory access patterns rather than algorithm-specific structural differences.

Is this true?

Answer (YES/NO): NO